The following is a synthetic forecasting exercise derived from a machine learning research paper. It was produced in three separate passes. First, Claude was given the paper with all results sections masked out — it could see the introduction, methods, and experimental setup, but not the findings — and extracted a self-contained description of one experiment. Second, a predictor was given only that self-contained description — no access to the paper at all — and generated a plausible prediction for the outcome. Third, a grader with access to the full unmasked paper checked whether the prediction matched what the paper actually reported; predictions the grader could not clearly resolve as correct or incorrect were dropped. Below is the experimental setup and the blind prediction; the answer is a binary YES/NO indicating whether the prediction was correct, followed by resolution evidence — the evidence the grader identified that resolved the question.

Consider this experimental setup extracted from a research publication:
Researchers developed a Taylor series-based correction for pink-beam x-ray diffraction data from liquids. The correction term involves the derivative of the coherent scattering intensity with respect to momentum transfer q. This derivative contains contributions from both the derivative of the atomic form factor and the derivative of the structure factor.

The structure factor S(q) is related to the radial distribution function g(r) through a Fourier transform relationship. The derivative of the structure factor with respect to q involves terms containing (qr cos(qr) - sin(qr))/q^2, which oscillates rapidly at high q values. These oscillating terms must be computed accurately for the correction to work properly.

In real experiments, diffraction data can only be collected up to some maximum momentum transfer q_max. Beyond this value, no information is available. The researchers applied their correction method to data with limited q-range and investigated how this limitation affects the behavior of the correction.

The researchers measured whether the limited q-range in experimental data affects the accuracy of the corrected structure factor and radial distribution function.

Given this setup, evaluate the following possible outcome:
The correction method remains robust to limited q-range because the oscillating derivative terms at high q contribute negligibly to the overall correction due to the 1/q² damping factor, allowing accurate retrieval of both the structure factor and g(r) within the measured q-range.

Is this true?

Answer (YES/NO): NO